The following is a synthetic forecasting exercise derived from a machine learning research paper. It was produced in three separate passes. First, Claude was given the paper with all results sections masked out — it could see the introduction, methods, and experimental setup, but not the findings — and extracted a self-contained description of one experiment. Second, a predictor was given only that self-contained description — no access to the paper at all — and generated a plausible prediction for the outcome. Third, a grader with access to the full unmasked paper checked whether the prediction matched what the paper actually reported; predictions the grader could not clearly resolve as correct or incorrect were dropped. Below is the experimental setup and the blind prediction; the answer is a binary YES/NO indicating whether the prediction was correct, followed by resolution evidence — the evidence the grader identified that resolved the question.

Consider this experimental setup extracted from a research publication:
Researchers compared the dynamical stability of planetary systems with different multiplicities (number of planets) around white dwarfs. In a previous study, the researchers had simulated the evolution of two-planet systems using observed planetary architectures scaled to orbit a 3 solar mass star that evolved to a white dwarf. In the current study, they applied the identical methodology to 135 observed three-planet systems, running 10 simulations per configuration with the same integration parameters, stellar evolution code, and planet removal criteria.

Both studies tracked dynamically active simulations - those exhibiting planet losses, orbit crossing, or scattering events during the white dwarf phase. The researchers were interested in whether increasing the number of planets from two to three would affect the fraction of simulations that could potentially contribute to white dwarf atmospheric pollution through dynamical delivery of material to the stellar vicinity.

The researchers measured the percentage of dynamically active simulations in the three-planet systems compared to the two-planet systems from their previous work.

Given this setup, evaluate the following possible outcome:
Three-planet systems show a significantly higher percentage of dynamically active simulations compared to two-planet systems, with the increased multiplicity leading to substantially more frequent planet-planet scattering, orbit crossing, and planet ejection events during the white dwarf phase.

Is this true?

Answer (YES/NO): NO